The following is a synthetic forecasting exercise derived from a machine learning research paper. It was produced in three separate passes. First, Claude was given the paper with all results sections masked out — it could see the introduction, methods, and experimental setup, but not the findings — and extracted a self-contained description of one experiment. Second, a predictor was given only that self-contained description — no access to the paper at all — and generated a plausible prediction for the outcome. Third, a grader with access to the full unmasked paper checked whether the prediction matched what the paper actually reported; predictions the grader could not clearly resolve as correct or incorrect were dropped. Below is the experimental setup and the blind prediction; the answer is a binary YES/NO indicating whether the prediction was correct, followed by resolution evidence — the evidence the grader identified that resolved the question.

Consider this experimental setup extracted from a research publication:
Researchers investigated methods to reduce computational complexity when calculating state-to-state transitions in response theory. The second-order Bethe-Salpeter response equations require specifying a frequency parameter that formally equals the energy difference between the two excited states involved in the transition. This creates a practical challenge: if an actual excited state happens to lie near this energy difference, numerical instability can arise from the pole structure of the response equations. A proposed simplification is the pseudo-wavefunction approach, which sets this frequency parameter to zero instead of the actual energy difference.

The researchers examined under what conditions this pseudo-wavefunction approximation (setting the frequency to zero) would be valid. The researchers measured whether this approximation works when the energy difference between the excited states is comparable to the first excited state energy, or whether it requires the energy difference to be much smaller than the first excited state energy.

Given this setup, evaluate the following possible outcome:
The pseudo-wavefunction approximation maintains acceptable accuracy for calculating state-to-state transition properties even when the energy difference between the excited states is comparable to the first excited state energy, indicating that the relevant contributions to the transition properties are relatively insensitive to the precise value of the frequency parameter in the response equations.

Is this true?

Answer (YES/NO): NO